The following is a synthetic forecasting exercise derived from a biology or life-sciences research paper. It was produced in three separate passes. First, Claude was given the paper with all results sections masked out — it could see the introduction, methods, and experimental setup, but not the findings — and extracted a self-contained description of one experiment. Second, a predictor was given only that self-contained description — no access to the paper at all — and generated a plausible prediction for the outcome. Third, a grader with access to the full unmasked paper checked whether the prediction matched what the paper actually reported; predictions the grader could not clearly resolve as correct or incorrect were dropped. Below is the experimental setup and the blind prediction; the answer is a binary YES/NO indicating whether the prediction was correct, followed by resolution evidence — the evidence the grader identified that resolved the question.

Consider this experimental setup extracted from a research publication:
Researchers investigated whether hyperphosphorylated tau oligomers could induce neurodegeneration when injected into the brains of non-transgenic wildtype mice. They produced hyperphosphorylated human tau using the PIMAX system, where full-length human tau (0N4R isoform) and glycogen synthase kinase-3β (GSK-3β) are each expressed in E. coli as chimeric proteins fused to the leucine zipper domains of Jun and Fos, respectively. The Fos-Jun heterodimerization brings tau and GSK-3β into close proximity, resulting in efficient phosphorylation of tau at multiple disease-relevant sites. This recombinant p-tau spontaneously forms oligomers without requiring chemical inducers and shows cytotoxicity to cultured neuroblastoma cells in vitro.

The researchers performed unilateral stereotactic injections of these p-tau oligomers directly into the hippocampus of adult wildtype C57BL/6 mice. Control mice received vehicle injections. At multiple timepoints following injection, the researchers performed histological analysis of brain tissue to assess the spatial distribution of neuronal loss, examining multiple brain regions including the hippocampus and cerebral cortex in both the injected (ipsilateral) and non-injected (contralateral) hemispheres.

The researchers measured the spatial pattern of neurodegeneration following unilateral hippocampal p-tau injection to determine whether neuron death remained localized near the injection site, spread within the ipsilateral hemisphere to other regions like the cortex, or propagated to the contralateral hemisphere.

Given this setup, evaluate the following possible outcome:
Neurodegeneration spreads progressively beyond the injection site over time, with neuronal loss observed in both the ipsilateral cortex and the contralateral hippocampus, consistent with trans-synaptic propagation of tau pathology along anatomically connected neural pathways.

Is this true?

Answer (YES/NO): NO